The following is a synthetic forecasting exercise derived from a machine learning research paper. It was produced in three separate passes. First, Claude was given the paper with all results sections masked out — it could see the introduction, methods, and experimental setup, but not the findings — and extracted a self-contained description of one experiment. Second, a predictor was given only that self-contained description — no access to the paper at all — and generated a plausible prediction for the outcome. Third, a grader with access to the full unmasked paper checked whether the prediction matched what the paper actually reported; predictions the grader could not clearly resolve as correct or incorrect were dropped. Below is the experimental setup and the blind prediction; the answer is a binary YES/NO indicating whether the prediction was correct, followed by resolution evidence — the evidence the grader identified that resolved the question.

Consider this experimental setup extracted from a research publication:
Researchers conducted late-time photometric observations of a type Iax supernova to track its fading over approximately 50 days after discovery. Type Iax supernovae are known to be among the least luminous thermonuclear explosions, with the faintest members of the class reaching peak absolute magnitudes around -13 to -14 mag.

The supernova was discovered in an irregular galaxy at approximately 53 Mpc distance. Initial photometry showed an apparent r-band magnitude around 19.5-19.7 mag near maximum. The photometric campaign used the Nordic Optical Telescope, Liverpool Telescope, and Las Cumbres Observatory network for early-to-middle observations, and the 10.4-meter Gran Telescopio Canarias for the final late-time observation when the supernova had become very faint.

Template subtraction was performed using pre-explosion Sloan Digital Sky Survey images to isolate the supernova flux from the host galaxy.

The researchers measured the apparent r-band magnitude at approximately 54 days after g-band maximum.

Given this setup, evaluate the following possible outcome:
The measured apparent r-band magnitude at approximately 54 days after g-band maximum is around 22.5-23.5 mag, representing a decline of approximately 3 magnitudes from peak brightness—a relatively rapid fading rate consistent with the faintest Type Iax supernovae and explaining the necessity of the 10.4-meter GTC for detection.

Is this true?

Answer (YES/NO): YES